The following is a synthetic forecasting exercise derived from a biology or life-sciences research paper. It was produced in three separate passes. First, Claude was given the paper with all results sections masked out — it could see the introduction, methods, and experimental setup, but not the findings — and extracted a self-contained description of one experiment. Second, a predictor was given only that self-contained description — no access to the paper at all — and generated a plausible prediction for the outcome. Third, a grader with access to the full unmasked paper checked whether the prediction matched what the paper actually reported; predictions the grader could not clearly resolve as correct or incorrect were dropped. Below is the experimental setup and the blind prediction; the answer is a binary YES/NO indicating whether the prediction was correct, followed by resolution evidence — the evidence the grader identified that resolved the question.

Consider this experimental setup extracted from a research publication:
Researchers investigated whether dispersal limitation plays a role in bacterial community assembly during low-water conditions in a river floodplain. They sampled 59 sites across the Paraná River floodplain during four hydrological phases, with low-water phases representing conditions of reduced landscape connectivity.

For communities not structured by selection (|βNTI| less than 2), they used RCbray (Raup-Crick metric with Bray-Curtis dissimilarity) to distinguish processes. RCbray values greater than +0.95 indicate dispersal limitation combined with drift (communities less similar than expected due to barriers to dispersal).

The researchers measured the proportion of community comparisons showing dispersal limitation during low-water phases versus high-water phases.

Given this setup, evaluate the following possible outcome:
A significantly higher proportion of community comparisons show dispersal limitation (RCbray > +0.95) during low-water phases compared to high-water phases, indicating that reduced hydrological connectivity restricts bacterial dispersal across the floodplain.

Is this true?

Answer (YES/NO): NO